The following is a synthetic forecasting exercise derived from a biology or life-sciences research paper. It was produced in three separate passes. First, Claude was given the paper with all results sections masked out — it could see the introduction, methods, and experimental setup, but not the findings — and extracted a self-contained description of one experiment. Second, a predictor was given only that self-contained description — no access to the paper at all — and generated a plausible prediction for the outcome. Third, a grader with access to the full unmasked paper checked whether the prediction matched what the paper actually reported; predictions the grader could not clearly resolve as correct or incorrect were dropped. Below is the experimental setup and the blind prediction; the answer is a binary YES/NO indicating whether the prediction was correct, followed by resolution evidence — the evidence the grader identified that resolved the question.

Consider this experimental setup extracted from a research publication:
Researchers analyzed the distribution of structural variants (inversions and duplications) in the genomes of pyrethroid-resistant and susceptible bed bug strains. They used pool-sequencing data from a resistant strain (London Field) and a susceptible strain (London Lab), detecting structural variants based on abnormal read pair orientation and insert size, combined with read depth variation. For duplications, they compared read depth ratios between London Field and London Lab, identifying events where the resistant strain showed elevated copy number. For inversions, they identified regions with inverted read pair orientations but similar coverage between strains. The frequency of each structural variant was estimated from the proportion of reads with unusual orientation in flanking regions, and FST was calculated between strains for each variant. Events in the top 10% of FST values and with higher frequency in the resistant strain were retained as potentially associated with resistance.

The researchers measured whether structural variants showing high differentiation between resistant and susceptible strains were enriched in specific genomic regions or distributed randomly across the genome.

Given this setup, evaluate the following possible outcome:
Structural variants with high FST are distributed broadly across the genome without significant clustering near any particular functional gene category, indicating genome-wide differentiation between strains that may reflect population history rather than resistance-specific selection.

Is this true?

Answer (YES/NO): NO